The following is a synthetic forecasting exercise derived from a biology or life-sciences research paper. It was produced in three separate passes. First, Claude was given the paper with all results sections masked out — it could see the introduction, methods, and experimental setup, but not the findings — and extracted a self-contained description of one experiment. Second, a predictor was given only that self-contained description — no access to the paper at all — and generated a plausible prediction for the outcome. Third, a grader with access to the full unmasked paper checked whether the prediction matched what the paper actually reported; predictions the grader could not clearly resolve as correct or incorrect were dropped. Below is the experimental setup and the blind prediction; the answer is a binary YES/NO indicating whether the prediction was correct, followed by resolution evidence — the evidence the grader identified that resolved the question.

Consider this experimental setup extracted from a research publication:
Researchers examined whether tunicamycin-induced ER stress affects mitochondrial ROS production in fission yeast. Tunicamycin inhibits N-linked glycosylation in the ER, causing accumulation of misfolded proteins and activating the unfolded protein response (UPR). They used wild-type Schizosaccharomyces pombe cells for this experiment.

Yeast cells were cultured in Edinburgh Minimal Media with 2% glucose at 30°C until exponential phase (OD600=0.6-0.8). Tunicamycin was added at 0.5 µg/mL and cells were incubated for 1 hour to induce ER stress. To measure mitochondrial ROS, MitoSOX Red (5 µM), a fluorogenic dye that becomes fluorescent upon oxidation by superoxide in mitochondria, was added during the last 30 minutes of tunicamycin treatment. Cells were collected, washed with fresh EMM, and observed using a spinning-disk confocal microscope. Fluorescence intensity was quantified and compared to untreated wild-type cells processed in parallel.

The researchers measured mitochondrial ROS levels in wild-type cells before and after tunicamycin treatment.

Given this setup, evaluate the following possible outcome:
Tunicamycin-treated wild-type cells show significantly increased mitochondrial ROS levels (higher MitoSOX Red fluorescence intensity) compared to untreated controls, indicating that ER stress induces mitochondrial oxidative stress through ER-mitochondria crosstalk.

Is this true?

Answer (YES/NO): YES